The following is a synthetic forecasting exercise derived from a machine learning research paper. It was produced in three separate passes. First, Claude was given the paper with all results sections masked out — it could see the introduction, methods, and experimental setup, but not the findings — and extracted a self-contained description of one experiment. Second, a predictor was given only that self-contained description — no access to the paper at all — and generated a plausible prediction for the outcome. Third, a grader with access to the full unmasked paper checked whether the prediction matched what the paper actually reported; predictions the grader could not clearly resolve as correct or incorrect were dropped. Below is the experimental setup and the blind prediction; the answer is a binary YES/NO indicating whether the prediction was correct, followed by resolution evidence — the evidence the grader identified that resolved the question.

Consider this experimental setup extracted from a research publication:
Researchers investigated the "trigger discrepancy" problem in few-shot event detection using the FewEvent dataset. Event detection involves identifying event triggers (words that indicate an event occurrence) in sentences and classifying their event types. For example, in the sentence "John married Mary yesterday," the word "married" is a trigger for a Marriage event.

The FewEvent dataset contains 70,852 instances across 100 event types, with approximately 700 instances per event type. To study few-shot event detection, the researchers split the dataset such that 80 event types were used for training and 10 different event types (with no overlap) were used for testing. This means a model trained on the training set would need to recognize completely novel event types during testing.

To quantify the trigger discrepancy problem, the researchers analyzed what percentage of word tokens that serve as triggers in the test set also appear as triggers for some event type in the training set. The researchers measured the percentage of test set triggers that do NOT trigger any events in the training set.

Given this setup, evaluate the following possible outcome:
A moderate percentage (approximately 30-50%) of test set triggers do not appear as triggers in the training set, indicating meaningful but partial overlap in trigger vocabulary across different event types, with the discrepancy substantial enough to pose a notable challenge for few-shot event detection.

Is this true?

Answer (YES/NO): NO